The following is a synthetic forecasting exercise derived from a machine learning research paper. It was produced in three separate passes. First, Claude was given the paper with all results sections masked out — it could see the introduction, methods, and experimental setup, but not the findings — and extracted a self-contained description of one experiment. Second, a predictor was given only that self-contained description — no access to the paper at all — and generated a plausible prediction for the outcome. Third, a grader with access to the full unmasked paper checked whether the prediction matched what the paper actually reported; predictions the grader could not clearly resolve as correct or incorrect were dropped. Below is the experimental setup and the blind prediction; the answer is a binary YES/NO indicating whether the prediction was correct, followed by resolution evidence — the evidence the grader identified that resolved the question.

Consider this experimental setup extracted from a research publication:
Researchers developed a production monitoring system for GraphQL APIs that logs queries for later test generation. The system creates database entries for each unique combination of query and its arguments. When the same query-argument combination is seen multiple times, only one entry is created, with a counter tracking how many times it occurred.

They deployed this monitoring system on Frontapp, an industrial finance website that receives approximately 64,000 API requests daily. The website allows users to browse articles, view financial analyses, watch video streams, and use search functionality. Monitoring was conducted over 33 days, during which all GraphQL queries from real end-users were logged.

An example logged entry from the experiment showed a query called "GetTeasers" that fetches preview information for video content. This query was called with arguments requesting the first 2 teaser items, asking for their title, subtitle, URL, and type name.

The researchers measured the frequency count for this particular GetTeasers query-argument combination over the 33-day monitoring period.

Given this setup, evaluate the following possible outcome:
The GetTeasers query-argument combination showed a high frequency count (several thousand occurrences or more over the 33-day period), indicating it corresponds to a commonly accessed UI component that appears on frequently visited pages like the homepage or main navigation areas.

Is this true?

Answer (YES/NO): YES